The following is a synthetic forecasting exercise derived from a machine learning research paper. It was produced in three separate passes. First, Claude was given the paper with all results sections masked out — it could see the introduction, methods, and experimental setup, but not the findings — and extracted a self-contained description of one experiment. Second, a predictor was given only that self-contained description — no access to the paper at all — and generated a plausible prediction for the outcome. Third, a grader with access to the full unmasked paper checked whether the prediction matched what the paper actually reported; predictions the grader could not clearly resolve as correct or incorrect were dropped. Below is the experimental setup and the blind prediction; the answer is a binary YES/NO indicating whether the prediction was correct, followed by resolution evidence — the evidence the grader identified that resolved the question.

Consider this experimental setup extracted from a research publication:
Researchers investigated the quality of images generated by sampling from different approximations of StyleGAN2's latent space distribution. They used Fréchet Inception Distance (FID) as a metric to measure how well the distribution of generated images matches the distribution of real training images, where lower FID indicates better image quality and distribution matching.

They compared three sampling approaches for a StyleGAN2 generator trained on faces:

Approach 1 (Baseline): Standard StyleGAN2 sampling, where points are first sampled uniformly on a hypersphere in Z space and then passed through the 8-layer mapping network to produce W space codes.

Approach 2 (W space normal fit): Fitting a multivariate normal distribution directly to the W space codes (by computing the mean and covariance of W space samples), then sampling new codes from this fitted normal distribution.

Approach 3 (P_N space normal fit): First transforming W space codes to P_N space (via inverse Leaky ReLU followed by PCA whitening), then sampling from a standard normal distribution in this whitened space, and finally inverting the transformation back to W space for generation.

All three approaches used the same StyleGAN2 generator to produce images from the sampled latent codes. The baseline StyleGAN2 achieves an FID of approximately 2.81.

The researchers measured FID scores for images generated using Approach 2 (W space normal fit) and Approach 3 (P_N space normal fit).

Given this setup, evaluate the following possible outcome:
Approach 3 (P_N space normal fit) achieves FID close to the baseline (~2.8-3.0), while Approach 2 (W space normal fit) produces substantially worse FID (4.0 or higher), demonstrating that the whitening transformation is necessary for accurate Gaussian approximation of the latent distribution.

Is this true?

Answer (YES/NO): NO